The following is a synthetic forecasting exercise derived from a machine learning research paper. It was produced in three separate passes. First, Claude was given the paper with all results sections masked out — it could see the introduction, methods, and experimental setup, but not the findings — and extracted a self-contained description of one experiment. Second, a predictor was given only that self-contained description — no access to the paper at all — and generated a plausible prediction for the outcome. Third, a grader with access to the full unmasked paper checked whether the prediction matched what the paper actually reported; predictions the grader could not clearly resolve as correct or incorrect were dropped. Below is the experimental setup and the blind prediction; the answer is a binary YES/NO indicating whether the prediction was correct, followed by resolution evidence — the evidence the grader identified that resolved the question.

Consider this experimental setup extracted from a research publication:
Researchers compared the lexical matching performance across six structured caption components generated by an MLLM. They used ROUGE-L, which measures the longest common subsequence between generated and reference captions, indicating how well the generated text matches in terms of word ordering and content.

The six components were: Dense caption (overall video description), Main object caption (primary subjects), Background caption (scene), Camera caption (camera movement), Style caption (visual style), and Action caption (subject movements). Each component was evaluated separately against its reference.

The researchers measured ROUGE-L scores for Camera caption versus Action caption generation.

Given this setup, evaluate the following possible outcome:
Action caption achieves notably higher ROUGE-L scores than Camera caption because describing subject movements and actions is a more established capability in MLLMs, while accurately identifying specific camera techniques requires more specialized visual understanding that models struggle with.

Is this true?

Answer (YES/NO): NO